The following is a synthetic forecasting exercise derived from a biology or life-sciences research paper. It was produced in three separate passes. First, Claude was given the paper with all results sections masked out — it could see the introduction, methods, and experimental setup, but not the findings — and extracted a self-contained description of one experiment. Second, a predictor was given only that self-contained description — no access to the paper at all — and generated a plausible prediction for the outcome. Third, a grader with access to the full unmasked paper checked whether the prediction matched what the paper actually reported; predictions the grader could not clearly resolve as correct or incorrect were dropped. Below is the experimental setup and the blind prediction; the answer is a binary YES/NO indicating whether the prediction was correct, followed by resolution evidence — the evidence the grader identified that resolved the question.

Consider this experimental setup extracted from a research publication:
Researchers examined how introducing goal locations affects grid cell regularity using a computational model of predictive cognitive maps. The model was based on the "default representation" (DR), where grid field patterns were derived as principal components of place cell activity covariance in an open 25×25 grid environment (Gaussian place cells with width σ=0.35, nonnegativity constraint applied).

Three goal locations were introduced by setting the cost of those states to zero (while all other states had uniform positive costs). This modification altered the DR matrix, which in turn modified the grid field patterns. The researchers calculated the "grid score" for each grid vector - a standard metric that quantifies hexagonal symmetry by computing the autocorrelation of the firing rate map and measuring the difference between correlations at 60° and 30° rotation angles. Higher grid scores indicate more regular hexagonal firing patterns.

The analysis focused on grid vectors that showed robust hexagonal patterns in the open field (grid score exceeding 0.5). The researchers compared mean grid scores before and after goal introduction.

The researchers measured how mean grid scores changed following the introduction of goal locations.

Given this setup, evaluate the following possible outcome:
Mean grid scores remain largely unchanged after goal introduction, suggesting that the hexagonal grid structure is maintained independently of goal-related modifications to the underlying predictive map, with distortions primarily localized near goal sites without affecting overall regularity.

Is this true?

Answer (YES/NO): NO